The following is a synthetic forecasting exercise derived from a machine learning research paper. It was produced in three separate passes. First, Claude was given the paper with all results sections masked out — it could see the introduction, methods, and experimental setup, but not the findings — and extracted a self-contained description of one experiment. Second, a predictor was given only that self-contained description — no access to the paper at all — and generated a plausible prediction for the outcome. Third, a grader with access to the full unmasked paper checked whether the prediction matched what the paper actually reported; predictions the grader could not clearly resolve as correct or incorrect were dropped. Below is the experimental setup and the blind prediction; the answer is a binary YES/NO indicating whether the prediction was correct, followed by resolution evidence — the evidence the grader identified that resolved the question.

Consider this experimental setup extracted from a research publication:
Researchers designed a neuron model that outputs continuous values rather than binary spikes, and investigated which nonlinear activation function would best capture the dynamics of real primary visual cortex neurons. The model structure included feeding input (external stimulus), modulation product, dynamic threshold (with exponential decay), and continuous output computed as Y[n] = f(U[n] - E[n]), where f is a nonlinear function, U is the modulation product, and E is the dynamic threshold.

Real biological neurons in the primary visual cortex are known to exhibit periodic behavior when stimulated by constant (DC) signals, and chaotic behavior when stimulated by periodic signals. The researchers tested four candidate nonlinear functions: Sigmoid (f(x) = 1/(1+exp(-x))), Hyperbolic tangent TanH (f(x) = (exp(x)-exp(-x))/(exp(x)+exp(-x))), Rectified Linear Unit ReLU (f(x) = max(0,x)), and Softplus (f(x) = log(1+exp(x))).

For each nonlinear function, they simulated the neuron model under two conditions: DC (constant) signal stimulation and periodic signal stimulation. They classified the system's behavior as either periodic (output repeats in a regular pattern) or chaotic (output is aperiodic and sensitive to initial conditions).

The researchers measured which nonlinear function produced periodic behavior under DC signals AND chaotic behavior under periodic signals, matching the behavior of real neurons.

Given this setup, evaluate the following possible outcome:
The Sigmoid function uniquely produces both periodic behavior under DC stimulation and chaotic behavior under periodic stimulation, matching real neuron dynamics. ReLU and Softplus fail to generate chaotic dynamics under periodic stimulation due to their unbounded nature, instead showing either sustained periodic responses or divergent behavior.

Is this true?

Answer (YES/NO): NO